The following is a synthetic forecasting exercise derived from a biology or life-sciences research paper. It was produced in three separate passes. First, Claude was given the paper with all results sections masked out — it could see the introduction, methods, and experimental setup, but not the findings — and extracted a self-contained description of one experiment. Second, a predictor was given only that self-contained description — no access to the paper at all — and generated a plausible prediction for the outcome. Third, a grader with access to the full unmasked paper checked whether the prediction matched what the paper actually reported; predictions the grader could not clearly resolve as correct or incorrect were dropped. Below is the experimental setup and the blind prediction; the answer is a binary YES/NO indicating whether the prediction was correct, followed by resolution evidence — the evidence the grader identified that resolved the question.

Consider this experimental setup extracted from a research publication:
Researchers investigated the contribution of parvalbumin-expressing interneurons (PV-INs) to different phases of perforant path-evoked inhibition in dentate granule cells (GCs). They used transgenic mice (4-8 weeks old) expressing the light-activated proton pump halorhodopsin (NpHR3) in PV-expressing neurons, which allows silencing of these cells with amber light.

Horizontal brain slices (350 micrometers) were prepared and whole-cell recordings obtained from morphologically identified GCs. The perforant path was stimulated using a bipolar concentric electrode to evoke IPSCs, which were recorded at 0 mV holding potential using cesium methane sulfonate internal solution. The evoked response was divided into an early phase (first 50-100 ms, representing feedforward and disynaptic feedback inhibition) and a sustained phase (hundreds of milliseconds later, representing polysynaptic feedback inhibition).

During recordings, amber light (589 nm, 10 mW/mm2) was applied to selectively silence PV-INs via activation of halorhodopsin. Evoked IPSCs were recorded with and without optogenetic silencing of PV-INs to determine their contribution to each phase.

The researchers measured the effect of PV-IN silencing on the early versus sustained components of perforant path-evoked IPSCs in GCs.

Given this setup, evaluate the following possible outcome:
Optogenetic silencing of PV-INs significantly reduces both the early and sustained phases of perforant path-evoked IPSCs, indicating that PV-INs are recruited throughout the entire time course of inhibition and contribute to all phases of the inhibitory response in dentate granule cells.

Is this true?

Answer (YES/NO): NO